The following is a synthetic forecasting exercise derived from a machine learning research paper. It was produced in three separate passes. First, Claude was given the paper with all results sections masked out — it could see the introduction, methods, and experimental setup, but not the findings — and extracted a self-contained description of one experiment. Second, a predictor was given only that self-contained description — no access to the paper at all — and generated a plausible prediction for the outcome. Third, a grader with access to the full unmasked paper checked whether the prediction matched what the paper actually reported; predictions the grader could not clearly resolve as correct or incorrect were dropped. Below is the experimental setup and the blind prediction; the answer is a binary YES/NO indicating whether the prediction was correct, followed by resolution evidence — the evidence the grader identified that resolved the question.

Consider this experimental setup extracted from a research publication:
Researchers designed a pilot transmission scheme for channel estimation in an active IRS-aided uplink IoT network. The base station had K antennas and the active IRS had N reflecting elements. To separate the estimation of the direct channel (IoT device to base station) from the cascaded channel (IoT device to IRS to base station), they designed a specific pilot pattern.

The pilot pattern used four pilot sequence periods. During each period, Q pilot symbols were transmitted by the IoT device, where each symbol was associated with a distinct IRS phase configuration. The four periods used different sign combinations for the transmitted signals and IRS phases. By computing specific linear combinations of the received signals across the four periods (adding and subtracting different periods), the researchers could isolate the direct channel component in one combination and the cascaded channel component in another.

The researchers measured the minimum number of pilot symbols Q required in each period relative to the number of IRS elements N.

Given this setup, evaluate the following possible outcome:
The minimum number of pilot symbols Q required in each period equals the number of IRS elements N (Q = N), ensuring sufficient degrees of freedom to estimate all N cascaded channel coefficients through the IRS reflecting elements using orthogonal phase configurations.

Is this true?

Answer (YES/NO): YES